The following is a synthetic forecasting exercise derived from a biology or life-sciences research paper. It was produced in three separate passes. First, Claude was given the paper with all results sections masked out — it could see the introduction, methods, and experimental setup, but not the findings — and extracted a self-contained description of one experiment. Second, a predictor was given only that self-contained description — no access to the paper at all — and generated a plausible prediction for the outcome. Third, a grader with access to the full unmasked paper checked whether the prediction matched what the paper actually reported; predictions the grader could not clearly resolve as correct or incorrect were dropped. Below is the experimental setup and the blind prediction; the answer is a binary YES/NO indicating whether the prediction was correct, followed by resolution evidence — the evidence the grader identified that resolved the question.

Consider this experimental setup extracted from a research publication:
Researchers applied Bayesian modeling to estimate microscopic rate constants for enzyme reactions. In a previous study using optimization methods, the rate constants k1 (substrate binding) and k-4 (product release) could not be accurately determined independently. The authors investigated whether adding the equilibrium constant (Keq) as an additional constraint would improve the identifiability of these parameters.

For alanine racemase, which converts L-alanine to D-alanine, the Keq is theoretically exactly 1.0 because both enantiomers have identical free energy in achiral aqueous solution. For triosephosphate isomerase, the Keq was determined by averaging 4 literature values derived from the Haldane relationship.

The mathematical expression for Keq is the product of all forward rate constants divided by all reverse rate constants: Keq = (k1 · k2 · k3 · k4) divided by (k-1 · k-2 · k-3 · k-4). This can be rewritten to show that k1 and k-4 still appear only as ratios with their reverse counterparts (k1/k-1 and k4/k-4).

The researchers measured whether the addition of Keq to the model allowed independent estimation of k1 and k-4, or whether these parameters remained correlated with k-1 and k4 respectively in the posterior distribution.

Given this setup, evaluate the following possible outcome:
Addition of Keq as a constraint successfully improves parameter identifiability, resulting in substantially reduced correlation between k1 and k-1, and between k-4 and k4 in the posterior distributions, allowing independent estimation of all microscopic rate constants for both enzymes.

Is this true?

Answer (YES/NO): NO